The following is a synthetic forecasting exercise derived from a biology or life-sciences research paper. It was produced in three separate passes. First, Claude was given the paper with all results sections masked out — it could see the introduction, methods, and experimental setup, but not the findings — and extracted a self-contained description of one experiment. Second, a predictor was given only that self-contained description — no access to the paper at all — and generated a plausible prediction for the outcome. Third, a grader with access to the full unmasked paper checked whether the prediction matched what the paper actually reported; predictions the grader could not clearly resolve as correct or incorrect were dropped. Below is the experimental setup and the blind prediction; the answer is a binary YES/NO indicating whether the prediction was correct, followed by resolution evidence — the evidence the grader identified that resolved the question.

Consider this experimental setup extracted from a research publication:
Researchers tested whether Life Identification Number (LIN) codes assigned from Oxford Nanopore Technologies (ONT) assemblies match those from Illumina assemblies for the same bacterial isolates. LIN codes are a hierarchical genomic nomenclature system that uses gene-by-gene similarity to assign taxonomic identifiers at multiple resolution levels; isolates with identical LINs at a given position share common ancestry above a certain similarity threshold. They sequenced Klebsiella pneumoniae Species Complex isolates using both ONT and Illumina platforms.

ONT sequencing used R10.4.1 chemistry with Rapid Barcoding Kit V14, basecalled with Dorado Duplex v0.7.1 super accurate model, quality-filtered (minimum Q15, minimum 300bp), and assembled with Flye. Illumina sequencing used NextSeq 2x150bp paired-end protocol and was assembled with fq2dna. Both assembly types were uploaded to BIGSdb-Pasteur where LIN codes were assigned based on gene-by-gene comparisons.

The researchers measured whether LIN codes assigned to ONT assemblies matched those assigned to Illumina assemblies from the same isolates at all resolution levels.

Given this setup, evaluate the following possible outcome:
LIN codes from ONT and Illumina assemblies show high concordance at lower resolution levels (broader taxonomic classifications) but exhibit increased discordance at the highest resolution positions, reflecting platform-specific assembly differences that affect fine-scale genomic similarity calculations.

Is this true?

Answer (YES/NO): NO